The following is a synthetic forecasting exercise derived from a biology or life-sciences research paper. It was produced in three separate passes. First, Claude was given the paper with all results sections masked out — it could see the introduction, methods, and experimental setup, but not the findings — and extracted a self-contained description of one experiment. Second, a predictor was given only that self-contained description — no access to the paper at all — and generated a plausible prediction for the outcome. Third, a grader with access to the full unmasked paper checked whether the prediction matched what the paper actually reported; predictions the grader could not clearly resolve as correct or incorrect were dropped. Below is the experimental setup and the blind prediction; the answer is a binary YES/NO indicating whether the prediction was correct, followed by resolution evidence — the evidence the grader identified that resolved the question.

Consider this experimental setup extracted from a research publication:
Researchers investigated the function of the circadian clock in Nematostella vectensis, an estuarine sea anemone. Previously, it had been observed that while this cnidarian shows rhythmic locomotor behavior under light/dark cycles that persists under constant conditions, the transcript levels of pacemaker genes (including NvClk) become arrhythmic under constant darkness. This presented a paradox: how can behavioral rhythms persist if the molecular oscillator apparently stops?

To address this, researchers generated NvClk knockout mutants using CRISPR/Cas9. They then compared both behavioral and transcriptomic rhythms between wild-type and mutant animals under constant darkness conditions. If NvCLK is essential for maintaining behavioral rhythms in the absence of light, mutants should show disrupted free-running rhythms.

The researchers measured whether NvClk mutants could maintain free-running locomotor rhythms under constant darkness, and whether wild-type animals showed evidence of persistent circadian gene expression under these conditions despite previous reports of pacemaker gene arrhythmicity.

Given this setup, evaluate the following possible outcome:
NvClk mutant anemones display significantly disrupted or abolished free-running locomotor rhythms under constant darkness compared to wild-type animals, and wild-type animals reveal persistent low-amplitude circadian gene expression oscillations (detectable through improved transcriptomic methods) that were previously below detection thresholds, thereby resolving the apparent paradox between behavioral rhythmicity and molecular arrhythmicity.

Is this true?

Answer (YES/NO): NO